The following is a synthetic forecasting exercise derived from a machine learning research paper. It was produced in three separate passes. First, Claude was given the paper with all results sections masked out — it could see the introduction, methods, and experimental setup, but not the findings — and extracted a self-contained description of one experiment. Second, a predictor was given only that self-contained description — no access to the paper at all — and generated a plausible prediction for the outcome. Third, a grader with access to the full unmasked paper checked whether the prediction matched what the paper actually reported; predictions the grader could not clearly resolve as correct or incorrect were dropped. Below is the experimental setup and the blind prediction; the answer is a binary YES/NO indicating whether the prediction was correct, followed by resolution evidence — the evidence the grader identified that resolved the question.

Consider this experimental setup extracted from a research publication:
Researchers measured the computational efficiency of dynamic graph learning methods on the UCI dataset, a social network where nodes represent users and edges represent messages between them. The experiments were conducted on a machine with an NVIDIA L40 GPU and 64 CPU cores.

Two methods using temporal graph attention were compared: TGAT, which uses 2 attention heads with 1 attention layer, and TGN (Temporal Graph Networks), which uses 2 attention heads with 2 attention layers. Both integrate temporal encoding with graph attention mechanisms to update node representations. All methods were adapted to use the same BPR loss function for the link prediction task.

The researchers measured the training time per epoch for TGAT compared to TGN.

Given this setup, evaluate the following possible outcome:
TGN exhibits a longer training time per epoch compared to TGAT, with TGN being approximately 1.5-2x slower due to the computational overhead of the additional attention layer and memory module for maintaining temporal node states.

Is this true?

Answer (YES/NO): NO